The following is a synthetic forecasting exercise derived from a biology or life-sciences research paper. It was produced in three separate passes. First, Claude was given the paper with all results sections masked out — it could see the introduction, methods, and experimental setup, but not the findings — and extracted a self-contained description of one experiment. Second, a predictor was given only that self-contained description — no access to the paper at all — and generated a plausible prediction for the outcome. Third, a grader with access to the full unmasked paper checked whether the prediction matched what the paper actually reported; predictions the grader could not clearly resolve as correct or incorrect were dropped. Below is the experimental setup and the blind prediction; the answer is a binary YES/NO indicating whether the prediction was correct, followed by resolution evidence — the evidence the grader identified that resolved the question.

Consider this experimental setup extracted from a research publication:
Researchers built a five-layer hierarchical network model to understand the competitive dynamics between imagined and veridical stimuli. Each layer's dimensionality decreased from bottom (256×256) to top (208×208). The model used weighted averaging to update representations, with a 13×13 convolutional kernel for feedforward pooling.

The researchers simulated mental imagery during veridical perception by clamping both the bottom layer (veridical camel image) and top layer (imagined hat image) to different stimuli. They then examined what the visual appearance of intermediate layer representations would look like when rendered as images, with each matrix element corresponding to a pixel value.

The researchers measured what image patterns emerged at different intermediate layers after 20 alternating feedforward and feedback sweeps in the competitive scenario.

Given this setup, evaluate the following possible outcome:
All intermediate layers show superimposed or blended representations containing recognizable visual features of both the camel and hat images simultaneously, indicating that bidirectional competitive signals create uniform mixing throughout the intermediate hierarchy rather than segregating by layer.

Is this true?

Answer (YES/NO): NO